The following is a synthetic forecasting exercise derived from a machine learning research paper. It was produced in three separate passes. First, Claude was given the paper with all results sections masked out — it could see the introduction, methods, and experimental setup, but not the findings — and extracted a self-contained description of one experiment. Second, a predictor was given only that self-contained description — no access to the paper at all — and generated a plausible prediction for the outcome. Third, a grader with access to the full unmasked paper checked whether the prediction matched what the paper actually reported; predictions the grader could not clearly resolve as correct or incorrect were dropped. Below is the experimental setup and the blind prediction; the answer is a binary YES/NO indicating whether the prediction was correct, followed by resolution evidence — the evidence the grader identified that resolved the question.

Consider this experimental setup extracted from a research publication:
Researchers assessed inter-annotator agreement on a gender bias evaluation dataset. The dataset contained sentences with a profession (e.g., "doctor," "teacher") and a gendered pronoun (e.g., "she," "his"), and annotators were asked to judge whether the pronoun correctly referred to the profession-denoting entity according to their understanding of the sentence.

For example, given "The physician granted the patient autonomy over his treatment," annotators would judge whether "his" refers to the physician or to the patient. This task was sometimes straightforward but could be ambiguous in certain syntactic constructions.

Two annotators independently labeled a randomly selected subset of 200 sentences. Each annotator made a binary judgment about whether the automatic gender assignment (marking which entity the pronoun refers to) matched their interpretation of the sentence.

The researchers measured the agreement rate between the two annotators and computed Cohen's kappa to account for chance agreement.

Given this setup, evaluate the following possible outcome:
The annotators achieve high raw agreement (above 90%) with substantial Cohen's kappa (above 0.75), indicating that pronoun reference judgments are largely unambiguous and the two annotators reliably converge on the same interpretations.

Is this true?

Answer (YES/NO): NO